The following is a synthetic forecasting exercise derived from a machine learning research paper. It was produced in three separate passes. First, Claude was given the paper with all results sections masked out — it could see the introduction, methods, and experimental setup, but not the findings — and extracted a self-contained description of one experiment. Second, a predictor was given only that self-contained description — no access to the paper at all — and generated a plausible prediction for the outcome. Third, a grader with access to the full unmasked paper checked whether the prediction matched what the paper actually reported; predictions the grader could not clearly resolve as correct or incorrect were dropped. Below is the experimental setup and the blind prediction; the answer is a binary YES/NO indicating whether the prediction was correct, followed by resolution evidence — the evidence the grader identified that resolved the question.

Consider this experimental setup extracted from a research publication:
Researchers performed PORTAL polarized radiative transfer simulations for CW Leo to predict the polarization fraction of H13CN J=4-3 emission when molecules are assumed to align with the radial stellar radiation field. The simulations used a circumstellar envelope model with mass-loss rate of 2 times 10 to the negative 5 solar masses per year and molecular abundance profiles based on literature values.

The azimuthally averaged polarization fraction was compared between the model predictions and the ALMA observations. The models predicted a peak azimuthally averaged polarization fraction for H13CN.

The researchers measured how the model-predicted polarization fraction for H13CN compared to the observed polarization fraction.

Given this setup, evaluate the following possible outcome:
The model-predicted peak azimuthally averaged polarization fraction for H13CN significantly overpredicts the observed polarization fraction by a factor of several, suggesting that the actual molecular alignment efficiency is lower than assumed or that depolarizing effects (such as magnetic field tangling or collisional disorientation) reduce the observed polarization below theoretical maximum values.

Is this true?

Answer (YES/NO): NO